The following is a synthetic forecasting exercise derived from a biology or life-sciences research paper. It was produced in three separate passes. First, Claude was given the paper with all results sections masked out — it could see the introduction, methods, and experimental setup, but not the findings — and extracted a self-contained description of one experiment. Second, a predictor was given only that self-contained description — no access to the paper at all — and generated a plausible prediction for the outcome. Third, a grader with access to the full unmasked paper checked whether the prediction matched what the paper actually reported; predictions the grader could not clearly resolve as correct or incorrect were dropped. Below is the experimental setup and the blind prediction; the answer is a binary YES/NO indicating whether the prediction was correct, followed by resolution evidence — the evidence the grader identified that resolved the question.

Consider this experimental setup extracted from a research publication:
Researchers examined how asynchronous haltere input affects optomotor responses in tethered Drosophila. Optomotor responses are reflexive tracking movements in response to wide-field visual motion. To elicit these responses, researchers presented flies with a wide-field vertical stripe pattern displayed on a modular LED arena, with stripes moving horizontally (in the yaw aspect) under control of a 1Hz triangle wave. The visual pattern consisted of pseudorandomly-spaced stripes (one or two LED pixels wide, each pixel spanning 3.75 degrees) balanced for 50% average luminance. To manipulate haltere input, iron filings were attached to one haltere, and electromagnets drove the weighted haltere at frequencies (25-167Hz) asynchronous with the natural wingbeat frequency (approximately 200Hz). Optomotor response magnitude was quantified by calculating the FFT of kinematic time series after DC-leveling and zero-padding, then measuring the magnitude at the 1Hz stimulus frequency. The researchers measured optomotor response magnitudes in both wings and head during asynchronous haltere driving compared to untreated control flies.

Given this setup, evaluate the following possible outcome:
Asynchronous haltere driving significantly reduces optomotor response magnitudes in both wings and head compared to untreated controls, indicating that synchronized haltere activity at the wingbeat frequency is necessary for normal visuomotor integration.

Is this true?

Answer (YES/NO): NO